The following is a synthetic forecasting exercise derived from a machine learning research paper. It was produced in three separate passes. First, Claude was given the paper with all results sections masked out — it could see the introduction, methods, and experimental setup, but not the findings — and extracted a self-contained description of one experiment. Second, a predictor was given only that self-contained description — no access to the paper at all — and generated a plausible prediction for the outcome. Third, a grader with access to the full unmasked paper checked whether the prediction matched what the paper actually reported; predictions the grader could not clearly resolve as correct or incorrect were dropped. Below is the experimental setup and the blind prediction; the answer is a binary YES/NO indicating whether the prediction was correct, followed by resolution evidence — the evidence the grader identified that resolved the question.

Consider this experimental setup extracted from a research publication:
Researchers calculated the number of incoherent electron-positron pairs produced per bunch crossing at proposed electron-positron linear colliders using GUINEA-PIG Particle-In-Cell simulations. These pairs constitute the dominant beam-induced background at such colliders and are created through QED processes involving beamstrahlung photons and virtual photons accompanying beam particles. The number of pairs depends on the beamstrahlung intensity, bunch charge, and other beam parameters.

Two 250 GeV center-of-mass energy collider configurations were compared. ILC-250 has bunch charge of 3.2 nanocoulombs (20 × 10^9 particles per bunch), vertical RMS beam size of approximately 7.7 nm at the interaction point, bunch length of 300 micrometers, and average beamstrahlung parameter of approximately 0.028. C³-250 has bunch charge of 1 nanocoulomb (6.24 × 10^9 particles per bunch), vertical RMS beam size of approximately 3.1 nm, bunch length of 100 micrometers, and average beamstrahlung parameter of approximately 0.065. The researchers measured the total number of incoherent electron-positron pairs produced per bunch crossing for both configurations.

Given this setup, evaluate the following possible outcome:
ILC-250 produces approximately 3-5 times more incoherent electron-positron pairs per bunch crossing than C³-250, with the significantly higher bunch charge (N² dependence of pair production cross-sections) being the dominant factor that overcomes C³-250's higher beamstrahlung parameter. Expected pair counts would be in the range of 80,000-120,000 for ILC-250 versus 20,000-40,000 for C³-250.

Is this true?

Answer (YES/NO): NO